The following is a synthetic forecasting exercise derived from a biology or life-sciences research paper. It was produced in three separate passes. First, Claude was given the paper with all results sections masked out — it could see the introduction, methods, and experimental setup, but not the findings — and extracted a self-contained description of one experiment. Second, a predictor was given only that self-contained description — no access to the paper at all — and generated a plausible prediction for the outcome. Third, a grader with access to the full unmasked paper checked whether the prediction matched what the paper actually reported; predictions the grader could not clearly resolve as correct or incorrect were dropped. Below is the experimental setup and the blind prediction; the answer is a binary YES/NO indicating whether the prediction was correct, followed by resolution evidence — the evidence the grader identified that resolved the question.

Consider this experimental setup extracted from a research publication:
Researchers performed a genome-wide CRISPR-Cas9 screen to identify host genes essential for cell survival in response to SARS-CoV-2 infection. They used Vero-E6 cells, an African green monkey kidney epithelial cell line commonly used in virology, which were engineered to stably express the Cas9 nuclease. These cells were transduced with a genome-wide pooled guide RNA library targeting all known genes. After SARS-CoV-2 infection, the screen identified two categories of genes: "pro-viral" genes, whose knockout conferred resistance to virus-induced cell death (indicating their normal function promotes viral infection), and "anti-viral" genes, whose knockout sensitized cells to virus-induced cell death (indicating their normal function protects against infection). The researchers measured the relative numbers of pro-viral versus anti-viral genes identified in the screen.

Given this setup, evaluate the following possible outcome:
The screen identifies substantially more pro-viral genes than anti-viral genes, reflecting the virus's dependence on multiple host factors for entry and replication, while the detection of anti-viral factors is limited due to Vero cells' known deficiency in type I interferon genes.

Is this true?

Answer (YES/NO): NO